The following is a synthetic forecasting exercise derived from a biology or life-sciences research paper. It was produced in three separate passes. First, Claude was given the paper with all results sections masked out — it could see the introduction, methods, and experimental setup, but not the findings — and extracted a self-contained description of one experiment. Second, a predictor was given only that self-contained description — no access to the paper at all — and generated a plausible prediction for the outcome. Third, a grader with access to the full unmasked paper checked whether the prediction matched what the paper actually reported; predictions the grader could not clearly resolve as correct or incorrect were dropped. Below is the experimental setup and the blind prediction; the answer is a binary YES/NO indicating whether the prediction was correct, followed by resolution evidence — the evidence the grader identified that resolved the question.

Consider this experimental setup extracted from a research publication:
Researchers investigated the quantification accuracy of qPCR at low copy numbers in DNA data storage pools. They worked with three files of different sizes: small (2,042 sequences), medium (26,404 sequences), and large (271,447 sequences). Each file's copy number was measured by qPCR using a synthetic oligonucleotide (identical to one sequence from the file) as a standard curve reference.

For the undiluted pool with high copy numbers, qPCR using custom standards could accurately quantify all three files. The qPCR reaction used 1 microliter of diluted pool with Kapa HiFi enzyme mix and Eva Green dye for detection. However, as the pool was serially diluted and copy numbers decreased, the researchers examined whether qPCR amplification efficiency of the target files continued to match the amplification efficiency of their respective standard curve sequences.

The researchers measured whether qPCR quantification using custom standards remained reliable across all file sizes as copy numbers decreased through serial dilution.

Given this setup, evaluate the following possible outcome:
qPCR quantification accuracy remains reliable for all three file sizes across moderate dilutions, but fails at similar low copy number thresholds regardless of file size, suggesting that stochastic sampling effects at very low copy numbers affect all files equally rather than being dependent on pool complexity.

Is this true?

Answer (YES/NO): NO